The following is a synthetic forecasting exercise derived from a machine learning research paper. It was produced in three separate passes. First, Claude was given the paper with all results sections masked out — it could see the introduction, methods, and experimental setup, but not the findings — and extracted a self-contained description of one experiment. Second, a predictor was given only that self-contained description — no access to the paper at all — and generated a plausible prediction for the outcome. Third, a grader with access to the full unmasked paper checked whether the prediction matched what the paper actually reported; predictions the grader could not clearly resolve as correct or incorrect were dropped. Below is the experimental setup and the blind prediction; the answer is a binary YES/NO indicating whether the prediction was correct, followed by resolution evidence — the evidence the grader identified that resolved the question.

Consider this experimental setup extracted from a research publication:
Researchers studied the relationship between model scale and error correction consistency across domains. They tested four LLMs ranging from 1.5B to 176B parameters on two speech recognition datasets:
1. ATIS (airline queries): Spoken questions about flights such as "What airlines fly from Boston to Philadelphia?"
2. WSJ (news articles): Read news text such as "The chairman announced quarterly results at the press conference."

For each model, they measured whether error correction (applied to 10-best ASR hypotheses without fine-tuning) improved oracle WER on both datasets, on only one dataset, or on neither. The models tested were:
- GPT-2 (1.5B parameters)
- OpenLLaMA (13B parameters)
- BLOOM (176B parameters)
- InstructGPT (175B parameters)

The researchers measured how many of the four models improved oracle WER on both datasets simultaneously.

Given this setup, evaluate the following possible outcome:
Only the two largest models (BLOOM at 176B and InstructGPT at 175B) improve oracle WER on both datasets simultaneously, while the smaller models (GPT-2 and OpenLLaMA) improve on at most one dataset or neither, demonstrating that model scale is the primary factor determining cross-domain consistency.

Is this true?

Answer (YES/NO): YES